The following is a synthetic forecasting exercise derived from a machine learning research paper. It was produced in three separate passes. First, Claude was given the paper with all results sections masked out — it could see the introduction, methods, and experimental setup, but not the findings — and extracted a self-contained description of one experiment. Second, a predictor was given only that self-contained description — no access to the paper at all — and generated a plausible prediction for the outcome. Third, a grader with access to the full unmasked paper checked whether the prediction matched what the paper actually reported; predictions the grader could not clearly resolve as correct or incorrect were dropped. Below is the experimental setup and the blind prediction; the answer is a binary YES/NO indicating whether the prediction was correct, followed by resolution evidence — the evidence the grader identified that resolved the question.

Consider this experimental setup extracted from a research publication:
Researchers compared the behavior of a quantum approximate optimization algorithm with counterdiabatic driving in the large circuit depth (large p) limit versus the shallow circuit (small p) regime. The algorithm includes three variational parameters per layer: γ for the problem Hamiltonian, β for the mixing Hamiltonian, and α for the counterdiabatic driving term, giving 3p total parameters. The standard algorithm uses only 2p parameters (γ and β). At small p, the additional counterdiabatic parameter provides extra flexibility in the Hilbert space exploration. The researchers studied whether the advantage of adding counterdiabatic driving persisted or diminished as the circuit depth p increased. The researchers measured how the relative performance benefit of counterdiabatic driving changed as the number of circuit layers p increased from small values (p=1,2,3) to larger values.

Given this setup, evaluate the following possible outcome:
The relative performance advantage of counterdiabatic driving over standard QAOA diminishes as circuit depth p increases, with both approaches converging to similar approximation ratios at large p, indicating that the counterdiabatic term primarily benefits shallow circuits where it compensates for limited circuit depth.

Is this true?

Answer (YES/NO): YES